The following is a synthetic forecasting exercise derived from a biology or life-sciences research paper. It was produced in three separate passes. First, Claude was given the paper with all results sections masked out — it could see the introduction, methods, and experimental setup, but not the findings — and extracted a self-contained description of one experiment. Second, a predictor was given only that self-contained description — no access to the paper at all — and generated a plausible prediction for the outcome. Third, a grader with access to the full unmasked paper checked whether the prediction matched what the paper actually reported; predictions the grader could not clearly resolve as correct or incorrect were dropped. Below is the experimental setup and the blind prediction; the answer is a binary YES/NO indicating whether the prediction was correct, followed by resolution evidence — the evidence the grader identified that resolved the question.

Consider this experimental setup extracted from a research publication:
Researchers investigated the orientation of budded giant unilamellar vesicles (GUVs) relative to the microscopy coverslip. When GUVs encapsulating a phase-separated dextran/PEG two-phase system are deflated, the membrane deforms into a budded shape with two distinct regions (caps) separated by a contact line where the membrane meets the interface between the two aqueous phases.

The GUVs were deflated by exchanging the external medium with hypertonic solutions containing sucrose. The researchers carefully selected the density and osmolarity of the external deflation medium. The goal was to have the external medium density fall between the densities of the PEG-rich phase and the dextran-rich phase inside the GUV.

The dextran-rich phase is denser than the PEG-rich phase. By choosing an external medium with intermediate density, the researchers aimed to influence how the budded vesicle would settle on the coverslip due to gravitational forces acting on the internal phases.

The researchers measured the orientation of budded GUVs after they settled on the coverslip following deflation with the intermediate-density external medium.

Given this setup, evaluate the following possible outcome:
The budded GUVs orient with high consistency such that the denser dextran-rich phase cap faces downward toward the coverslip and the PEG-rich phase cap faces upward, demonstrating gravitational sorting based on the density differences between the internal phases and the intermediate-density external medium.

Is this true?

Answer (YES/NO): YES